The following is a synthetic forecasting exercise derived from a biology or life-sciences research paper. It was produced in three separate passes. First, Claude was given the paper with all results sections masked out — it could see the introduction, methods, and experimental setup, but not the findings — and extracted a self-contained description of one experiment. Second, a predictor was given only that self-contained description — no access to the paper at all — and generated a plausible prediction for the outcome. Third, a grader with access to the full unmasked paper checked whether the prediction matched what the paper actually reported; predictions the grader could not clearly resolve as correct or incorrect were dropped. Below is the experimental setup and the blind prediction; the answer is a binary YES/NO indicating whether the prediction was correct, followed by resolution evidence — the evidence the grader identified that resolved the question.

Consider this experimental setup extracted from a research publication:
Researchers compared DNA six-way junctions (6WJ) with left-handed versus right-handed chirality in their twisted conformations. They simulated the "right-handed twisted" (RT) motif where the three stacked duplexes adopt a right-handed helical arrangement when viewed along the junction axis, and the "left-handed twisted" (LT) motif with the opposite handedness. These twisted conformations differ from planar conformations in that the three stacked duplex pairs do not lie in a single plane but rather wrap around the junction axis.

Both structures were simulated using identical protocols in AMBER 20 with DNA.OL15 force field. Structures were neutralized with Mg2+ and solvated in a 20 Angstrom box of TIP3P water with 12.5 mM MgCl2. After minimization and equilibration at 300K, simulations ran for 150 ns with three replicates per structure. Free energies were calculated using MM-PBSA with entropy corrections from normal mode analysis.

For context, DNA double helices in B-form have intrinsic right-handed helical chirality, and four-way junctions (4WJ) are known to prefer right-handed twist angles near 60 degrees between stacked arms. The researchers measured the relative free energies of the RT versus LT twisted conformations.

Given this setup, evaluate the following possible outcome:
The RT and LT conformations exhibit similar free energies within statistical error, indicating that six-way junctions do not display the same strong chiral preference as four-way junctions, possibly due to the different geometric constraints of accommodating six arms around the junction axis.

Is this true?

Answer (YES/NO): NO